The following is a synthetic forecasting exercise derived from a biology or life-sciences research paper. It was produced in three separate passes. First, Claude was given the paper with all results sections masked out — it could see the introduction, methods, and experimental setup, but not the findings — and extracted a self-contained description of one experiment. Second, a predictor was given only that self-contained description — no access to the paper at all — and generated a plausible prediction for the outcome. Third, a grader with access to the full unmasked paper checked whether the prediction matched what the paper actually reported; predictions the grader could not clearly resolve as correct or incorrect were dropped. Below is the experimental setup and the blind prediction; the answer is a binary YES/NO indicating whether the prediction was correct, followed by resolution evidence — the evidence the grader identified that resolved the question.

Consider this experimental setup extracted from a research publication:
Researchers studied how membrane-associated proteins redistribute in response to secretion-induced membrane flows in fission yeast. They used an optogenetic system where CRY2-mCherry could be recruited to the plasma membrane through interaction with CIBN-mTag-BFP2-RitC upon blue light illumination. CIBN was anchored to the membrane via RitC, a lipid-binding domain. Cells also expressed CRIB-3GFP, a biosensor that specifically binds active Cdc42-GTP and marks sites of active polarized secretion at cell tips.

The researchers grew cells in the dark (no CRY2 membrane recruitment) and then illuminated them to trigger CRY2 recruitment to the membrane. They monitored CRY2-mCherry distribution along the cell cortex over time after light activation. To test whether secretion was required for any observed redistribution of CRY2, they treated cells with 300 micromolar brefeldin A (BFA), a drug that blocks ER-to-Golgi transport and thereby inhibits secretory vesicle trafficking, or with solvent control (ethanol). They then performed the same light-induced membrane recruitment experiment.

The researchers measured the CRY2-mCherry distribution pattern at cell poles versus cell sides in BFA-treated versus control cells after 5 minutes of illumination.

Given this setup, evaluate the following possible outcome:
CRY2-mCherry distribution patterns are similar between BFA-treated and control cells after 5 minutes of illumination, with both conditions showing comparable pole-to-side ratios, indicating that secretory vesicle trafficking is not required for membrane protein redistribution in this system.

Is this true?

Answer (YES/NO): NO